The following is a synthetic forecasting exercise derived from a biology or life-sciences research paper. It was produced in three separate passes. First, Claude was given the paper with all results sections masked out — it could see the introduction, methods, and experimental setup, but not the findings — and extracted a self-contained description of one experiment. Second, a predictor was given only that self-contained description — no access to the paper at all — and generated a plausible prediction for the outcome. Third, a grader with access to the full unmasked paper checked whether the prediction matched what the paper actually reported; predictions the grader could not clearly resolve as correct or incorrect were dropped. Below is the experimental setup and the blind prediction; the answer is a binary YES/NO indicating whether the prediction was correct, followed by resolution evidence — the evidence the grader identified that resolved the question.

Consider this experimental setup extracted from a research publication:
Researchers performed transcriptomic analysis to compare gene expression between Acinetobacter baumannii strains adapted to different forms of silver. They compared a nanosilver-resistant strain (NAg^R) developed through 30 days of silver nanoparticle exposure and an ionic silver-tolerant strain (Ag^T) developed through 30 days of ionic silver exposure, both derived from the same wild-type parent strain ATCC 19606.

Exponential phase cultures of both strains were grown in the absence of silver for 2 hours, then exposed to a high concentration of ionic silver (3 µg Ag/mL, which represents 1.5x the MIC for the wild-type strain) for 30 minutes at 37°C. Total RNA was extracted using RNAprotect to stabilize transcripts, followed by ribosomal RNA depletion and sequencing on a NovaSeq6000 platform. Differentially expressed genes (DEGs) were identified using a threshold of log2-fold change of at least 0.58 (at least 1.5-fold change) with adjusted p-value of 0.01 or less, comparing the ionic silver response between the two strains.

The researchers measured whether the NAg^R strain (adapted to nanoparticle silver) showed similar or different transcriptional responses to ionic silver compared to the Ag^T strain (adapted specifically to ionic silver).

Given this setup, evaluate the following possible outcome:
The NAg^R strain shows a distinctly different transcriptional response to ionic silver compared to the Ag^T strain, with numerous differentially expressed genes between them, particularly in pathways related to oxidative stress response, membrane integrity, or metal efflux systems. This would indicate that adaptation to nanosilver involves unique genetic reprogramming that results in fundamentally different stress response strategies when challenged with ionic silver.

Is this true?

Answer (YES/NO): YES